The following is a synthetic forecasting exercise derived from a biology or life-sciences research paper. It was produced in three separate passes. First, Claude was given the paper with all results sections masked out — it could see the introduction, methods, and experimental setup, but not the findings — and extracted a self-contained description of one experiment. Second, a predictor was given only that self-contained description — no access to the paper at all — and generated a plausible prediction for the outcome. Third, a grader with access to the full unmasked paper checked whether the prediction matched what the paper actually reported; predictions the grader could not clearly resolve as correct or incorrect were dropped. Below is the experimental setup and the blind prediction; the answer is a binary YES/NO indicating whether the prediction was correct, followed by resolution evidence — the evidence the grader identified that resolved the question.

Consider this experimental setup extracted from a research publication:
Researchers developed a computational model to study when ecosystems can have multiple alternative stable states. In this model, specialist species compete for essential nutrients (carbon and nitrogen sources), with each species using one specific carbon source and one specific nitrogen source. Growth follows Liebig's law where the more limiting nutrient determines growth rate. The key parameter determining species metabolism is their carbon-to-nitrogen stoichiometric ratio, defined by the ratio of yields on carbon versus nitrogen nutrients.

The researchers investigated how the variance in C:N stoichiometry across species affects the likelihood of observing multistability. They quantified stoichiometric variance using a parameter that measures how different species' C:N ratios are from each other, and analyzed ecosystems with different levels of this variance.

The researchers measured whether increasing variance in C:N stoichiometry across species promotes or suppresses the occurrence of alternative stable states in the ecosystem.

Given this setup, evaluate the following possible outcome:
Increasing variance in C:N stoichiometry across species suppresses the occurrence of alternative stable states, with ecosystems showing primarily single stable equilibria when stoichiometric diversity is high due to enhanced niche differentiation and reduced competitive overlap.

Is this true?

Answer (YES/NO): NO